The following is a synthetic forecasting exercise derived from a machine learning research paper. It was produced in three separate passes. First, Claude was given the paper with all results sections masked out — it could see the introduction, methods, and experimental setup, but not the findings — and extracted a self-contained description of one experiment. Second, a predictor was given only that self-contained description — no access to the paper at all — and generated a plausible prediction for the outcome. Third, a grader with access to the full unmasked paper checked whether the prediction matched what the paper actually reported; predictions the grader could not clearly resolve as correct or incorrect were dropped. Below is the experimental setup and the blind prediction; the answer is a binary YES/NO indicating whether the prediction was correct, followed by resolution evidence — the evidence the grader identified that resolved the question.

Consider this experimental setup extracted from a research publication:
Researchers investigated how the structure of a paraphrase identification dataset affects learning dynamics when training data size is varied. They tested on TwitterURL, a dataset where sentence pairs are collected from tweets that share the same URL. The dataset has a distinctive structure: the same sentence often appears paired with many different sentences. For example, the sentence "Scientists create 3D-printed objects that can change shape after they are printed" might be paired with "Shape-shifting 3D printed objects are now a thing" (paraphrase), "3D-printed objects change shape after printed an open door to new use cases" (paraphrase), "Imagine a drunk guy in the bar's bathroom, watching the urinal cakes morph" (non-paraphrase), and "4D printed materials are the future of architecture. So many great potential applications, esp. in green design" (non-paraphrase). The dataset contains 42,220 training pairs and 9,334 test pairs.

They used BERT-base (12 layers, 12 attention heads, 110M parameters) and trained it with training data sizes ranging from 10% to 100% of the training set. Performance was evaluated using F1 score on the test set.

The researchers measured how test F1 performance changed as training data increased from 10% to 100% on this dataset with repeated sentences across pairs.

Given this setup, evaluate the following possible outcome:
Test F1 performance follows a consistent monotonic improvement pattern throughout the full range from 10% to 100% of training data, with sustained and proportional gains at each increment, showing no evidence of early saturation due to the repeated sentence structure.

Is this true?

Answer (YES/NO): NO